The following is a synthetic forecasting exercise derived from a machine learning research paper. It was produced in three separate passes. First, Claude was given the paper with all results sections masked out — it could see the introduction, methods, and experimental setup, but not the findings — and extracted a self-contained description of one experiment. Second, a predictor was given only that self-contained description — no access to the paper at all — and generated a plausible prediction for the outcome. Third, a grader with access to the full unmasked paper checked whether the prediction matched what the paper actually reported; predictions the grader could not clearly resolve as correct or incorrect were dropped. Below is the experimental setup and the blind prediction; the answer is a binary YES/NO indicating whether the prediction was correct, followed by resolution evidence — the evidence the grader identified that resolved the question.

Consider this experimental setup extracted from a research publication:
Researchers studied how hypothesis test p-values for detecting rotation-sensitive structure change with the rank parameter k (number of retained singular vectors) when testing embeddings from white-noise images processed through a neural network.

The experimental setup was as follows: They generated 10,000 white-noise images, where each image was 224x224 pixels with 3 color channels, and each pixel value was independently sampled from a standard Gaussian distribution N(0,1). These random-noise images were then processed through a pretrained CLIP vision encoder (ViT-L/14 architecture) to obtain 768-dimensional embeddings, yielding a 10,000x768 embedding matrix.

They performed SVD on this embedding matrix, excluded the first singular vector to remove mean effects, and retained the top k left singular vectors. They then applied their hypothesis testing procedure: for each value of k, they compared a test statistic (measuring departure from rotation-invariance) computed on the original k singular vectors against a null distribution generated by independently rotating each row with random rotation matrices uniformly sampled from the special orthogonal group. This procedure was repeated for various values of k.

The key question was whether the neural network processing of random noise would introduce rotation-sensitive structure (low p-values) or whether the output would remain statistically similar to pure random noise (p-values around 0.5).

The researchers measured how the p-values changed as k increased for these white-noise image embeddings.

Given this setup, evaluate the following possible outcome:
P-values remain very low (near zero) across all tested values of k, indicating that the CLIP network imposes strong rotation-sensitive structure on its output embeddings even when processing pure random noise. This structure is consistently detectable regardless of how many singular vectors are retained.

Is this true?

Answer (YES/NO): NO